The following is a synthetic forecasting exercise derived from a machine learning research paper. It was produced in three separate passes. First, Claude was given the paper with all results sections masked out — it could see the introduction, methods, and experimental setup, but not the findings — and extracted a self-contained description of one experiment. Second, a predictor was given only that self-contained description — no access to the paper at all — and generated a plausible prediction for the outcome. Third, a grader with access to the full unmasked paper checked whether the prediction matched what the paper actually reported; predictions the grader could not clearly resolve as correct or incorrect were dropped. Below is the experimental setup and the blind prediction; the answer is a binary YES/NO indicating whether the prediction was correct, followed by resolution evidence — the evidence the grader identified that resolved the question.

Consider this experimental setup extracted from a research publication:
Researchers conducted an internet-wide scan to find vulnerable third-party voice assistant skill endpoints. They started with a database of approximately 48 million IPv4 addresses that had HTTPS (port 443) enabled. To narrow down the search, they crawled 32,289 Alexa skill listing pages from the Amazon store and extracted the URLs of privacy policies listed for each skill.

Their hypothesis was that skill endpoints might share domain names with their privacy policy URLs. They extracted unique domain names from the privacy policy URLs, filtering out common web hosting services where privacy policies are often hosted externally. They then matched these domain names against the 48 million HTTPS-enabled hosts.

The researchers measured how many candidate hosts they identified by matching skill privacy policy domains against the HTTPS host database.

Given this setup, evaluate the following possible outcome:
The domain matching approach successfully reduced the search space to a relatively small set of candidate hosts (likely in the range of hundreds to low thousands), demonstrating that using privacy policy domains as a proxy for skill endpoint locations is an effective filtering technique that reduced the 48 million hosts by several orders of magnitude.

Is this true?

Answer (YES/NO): NO